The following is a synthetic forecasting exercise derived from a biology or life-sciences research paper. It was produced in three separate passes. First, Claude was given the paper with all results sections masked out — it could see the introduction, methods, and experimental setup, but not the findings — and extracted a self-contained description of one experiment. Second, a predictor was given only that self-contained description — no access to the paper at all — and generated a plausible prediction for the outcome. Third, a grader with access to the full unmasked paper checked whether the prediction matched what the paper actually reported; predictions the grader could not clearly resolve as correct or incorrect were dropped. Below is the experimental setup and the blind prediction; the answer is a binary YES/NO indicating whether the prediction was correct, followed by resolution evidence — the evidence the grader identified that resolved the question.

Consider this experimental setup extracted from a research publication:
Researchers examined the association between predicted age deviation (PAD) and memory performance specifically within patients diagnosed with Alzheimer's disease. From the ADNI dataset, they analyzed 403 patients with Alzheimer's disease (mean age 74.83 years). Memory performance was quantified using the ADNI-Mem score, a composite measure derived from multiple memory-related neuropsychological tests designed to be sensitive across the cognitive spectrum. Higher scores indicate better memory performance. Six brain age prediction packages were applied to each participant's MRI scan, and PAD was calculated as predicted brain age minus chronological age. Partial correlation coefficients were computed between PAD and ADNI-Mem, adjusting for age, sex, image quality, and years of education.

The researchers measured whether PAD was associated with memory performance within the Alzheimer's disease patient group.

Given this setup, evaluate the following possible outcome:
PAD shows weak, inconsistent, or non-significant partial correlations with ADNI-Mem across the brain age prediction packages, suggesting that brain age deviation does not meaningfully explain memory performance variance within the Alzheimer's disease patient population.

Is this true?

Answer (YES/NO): NO